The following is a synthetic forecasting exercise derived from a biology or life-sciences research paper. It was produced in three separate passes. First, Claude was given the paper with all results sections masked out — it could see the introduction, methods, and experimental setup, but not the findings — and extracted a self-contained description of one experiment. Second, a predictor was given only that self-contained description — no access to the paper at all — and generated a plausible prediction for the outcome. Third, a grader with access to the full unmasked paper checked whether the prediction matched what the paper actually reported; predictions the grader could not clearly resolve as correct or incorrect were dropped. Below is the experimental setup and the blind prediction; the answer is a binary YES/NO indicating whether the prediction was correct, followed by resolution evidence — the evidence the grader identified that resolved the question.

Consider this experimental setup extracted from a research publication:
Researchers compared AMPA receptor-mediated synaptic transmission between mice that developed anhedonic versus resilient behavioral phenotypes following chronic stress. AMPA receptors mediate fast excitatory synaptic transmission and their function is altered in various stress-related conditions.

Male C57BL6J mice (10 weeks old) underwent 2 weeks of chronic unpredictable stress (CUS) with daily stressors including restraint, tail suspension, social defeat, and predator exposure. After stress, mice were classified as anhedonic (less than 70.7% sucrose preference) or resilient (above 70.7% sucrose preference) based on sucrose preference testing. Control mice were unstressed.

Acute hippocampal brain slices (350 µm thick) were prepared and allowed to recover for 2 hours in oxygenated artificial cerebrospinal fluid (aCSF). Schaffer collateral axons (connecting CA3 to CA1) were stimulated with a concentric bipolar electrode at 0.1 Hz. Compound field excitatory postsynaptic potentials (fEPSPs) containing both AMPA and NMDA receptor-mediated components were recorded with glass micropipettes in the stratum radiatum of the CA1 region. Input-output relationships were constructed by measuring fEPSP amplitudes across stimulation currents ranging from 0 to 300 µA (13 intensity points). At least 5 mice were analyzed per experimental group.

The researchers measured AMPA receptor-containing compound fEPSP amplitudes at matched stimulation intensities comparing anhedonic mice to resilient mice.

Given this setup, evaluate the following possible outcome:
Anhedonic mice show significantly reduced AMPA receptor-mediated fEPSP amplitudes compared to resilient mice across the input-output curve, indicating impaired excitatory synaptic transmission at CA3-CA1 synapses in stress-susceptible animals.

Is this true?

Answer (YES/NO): YES